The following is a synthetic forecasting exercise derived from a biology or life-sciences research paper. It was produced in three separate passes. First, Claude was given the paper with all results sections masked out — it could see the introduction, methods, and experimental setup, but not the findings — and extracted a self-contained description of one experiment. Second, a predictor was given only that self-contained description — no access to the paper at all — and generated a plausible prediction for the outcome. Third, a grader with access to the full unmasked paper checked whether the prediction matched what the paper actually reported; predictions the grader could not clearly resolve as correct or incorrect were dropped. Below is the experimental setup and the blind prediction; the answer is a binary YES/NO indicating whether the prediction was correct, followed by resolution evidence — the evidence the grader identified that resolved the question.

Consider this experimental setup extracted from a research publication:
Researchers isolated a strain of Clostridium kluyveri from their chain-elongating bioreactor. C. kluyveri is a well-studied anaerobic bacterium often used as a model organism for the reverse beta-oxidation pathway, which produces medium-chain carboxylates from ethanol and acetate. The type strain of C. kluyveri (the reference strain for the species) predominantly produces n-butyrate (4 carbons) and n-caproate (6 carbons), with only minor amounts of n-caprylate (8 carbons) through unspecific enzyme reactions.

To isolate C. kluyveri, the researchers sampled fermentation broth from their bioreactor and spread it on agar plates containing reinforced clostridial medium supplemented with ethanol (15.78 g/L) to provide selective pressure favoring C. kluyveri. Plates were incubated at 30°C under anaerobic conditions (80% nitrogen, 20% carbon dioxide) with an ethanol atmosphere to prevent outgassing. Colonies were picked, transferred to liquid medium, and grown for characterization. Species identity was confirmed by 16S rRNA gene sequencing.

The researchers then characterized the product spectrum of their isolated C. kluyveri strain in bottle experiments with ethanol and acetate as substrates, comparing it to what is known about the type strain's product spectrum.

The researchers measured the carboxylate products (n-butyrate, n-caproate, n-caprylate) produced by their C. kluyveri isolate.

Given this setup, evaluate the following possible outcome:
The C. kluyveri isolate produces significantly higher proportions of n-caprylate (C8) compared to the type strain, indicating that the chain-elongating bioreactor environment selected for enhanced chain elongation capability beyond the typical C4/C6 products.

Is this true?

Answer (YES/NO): NO